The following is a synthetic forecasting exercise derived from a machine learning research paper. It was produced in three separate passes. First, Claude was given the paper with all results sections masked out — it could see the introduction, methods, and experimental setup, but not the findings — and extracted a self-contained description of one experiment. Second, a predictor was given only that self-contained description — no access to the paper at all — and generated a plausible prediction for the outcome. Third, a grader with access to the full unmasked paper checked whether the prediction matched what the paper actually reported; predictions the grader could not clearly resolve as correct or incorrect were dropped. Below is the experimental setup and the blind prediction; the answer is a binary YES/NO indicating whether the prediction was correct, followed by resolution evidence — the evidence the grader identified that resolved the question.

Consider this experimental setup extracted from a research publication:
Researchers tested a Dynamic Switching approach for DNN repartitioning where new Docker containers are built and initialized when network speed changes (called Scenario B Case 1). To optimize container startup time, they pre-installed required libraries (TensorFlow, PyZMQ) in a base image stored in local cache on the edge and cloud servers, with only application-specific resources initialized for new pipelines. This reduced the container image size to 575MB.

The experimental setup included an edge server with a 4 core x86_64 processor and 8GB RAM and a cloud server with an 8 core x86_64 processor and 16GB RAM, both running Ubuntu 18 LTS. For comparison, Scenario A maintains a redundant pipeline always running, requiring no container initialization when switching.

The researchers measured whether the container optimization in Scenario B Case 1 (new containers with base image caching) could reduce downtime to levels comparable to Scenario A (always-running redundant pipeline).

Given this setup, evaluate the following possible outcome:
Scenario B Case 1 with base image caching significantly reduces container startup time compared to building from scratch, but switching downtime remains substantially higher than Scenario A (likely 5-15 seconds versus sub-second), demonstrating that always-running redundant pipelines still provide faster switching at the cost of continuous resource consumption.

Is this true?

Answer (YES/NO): NO